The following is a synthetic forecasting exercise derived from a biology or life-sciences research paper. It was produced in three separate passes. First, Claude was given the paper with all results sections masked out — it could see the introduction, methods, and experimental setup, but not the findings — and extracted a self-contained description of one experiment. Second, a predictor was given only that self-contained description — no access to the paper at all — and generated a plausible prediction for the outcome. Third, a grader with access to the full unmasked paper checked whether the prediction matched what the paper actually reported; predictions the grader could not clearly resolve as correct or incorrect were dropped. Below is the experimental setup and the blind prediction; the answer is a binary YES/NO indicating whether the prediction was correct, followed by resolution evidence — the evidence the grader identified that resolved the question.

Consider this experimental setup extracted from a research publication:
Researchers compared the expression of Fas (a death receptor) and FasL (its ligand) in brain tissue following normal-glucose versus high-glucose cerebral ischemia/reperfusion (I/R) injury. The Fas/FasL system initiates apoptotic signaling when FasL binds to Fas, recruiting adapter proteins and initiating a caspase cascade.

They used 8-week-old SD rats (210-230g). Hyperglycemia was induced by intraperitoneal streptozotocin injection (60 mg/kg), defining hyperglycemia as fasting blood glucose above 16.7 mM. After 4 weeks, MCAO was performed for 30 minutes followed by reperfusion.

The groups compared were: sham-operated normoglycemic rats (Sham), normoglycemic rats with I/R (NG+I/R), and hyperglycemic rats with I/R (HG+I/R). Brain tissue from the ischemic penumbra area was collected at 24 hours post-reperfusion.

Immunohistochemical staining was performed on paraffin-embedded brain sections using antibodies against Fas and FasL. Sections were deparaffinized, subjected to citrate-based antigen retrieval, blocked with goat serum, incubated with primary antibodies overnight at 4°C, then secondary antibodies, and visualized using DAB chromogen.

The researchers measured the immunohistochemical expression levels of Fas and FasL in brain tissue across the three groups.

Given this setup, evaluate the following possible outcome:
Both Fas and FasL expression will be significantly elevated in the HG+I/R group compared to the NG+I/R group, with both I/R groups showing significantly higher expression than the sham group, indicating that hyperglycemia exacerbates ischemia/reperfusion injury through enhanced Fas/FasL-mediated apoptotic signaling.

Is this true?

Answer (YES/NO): YES